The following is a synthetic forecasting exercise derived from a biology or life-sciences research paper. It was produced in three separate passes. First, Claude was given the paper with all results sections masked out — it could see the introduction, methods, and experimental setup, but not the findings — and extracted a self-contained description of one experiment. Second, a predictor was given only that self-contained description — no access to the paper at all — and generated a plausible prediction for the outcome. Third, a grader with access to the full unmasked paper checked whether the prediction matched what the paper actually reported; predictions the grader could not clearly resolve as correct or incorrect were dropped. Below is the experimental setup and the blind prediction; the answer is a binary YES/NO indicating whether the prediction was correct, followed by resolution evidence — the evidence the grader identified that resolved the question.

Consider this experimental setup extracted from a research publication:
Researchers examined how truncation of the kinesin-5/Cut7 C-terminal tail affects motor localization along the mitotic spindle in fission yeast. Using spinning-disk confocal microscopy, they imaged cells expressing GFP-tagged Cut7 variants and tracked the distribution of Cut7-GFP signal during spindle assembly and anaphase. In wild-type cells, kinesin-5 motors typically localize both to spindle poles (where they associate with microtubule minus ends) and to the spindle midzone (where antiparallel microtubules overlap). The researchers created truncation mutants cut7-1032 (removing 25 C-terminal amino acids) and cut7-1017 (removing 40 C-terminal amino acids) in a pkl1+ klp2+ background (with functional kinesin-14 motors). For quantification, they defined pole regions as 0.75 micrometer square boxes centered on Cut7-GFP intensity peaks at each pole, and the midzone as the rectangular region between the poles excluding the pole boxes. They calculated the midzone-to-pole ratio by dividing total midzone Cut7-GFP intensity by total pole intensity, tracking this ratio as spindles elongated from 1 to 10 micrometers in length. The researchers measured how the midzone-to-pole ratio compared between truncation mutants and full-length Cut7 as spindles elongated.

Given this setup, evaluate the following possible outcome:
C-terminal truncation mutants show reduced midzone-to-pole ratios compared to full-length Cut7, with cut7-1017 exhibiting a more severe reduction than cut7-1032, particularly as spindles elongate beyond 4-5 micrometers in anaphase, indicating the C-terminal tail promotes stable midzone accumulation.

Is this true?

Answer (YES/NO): NO